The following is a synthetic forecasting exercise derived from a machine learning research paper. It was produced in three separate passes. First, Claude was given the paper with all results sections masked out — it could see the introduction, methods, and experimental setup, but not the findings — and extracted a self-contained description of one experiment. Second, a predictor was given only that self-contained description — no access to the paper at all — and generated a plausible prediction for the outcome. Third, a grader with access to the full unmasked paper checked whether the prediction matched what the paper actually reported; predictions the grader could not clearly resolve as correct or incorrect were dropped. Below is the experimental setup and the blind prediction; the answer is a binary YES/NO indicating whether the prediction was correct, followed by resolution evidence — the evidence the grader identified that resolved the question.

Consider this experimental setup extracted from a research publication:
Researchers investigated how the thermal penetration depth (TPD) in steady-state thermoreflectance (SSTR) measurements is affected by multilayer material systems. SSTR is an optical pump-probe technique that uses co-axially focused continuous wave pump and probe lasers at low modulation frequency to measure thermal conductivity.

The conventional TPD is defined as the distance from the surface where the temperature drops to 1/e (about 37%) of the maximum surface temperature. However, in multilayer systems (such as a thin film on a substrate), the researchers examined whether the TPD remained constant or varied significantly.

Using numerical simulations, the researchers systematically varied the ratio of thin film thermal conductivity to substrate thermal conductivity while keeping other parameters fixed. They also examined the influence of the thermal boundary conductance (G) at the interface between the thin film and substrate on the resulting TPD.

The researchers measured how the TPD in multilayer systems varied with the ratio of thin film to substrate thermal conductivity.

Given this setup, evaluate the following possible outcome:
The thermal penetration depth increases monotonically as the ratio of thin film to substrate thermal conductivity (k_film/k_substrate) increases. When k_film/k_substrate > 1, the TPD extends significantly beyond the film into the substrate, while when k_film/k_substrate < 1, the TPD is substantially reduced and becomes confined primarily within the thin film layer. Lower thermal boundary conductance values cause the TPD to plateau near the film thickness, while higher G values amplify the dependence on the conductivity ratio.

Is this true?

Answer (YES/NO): NO